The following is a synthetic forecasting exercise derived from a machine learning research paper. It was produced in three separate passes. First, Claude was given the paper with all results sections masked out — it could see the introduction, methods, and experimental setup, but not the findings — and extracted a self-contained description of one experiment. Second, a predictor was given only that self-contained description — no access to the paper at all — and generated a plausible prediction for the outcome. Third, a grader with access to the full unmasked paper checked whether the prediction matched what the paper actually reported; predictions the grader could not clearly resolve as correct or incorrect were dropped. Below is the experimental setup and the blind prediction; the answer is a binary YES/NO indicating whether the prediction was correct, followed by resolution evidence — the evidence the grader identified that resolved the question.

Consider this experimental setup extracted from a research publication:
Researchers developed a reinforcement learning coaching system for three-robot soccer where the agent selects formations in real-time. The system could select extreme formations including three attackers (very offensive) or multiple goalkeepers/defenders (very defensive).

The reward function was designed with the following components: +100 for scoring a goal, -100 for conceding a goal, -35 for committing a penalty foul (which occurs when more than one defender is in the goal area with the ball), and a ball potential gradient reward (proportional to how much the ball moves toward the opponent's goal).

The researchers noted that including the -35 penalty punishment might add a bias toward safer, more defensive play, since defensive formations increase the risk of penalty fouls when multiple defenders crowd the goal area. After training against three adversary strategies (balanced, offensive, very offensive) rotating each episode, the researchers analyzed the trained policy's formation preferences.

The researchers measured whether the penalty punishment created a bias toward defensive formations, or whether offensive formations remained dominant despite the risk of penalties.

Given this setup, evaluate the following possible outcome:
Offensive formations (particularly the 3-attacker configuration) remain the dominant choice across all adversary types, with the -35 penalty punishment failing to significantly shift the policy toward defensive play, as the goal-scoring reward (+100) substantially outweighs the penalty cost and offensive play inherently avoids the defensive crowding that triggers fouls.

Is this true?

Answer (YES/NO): YES